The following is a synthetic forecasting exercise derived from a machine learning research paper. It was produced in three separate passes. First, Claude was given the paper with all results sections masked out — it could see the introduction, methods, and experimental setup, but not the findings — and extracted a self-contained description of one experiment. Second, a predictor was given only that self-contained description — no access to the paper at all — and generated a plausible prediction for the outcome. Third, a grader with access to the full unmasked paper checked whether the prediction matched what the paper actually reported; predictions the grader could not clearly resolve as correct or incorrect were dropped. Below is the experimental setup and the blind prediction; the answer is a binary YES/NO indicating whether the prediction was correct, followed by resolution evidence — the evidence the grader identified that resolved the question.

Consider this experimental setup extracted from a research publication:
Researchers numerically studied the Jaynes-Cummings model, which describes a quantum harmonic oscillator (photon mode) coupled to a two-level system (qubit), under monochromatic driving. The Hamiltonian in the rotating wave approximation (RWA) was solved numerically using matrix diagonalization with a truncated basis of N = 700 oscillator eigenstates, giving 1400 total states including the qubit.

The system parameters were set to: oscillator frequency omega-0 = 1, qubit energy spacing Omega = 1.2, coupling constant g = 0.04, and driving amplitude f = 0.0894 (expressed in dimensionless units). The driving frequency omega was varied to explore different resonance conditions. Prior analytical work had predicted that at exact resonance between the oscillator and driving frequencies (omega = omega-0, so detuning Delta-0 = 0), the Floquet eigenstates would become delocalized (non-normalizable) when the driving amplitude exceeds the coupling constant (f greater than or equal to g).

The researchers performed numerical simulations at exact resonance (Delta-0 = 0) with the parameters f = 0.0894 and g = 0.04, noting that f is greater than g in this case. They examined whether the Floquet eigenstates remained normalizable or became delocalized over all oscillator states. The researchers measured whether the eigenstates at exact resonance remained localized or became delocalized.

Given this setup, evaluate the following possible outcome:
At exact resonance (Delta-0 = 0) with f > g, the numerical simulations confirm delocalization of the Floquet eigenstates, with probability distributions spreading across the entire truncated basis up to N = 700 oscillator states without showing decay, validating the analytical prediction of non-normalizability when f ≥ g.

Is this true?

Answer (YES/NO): YES